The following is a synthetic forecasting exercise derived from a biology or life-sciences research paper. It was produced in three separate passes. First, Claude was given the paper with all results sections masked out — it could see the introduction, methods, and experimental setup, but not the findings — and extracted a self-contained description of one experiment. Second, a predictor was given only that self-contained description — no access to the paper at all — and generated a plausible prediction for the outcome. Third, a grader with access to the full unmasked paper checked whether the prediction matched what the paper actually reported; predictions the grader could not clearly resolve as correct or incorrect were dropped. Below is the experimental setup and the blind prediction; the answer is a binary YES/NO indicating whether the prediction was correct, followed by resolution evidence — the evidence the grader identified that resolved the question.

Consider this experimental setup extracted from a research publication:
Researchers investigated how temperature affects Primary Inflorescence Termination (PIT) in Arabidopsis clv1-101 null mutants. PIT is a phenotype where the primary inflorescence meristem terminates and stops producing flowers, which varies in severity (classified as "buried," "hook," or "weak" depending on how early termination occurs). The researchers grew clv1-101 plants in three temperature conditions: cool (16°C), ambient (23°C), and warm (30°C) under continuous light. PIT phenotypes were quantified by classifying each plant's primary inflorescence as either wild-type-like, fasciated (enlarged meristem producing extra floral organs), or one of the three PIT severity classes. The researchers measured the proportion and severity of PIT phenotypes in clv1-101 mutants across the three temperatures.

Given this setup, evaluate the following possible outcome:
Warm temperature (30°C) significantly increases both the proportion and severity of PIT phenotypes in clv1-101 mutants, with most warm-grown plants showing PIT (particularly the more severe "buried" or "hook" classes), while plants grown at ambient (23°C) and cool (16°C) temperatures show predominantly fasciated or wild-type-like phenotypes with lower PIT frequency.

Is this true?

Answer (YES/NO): NO